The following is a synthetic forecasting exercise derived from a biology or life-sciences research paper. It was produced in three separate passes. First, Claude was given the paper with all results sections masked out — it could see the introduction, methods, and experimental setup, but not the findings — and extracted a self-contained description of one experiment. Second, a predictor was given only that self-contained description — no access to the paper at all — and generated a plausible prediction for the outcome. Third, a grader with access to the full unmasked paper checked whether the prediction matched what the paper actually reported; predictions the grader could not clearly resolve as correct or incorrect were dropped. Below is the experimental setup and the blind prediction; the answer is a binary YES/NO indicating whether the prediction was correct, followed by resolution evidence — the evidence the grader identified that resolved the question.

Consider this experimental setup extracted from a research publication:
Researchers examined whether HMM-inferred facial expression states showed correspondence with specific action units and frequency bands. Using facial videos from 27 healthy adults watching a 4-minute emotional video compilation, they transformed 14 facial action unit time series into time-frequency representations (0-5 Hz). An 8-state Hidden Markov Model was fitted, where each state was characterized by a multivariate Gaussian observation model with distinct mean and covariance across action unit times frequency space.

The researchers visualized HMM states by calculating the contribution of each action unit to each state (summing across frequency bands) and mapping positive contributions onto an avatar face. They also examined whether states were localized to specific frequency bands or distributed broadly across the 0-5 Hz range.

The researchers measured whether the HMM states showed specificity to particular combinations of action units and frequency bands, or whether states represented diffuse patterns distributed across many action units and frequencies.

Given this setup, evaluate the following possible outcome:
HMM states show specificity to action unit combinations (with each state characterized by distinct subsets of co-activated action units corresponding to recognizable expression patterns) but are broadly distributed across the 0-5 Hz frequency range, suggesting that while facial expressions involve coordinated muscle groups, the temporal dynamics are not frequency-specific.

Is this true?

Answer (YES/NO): NO